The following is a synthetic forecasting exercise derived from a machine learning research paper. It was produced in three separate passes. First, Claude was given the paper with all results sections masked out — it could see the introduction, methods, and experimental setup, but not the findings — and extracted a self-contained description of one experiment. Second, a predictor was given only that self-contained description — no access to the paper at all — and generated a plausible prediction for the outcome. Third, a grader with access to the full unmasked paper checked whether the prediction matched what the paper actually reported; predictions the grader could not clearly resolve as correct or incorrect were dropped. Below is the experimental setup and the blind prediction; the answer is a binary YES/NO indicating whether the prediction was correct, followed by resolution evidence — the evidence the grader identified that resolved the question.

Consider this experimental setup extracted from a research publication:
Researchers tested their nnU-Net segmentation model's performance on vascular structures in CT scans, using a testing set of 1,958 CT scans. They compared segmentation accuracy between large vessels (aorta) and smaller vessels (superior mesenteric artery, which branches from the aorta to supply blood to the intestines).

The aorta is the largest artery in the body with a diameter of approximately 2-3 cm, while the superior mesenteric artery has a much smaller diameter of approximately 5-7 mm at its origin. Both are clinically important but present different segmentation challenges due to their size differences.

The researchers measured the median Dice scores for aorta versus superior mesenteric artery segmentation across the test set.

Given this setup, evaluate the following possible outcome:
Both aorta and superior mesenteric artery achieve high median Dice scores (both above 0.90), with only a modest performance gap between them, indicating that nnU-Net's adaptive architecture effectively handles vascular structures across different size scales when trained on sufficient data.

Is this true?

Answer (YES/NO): NO